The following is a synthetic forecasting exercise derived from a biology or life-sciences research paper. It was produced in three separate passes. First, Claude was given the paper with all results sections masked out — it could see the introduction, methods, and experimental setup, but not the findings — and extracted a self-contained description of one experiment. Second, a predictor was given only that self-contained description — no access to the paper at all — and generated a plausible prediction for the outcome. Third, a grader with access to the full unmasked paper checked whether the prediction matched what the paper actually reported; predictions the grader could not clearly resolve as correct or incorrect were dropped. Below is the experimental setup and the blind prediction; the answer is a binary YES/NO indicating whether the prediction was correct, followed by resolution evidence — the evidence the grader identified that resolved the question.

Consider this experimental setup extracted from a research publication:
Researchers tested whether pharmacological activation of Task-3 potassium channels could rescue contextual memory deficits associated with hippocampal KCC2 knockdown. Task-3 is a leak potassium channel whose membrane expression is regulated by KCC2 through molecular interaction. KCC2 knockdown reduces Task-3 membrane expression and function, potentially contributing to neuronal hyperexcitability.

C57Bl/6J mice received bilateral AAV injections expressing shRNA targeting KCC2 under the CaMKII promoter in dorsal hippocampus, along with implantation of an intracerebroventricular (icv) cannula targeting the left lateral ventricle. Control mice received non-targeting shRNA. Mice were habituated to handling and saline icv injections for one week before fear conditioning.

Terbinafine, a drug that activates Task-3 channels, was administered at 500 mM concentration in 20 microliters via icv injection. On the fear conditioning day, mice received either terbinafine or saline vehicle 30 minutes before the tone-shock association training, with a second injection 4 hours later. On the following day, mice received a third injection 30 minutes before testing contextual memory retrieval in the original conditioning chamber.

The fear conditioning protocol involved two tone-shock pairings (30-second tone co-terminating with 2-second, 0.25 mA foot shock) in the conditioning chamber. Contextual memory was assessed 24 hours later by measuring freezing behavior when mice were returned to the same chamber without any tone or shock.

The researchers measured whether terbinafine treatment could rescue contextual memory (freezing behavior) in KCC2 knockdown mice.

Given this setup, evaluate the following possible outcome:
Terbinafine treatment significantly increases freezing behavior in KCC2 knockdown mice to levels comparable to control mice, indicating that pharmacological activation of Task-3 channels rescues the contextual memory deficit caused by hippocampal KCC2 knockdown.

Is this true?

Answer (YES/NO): NO